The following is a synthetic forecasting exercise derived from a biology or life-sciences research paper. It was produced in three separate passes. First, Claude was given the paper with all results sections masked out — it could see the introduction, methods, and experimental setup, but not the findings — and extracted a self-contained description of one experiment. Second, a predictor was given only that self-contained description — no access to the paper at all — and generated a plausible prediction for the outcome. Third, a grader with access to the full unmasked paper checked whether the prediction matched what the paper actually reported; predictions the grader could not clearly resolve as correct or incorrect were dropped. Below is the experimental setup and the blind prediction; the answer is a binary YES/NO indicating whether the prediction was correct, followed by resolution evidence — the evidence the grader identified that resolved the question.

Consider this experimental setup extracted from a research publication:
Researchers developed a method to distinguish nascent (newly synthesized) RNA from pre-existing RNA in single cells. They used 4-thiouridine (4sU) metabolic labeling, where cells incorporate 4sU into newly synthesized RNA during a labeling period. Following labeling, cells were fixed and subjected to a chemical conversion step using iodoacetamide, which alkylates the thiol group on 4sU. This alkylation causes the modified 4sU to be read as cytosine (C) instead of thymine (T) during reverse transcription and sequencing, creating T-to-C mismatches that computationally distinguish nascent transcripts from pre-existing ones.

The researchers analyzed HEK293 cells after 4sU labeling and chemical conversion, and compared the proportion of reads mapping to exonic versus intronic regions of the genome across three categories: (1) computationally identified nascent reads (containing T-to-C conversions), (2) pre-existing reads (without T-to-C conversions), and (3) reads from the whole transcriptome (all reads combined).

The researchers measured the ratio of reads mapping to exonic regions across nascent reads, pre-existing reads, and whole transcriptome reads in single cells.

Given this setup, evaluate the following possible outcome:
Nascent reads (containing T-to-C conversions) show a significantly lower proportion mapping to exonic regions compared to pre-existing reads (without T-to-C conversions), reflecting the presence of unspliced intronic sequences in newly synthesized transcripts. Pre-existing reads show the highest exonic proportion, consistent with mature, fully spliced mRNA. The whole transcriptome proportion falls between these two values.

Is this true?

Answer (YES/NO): YES